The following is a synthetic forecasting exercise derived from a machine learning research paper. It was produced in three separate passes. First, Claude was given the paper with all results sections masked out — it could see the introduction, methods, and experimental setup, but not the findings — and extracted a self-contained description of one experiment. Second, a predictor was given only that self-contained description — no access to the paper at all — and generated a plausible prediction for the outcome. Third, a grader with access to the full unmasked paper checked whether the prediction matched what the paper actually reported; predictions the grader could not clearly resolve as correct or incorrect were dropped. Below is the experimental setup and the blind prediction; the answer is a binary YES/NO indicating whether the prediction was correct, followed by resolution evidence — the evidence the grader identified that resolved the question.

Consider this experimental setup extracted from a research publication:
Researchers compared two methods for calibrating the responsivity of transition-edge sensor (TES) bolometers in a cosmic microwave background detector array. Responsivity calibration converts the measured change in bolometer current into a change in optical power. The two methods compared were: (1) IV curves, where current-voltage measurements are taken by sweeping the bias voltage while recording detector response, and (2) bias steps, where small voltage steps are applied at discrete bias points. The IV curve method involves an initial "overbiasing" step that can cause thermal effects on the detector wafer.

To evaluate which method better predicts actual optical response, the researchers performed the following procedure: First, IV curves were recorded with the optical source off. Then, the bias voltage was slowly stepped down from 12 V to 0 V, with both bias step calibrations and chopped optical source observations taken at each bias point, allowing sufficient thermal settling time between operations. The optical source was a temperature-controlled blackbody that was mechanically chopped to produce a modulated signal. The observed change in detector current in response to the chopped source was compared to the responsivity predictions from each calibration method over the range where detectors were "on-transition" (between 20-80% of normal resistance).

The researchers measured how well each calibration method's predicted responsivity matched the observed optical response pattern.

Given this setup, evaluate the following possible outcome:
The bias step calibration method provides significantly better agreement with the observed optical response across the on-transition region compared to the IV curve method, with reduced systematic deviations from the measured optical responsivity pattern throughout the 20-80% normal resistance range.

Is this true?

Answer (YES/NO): YES